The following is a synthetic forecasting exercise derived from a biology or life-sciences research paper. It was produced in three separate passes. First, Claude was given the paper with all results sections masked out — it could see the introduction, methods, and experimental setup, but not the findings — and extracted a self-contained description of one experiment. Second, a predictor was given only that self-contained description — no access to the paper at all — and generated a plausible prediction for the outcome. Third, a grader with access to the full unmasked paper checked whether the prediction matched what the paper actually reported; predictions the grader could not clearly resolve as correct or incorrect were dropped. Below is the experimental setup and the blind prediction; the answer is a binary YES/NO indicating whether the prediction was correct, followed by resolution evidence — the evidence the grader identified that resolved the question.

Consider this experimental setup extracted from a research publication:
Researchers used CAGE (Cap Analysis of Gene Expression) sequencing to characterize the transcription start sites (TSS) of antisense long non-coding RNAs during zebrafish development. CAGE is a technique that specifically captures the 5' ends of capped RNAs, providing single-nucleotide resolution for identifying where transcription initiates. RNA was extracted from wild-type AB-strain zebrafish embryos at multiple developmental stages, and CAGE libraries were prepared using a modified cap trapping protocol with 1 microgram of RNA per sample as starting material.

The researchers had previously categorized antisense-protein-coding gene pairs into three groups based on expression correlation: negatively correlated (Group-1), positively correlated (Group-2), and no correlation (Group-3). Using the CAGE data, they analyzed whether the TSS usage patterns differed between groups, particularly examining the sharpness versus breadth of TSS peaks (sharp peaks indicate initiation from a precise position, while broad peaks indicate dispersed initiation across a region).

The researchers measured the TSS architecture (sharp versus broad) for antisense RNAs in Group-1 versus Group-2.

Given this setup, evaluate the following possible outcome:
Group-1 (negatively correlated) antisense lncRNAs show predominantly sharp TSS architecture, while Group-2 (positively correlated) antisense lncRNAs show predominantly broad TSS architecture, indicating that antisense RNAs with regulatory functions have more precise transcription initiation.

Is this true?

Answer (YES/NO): YES